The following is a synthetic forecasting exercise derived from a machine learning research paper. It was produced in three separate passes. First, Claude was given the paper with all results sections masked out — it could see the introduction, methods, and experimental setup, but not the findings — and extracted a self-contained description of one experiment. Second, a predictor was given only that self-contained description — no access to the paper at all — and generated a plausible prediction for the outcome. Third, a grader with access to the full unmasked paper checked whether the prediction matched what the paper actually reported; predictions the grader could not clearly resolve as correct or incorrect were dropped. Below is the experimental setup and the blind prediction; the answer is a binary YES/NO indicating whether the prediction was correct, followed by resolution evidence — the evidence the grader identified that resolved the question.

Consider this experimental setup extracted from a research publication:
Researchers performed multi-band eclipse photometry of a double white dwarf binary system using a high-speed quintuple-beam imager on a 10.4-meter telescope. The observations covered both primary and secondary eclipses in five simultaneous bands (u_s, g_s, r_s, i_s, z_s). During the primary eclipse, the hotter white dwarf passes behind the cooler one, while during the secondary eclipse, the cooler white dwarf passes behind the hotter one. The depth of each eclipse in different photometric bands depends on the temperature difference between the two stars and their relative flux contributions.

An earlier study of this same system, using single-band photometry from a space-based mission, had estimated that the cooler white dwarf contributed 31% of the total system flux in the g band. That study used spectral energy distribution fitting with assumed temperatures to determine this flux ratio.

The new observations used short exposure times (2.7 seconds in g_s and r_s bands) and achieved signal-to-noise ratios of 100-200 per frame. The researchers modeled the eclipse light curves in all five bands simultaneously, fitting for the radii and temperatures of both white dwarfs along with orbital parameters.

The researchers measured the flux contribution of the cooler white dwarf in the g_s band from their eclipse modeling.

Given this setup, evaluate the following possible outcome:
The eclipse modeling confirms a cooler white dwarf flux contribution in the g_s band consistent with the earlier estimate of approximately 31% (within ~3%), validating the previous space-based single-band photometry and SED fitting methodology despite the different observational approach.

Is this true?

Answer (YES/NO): NO